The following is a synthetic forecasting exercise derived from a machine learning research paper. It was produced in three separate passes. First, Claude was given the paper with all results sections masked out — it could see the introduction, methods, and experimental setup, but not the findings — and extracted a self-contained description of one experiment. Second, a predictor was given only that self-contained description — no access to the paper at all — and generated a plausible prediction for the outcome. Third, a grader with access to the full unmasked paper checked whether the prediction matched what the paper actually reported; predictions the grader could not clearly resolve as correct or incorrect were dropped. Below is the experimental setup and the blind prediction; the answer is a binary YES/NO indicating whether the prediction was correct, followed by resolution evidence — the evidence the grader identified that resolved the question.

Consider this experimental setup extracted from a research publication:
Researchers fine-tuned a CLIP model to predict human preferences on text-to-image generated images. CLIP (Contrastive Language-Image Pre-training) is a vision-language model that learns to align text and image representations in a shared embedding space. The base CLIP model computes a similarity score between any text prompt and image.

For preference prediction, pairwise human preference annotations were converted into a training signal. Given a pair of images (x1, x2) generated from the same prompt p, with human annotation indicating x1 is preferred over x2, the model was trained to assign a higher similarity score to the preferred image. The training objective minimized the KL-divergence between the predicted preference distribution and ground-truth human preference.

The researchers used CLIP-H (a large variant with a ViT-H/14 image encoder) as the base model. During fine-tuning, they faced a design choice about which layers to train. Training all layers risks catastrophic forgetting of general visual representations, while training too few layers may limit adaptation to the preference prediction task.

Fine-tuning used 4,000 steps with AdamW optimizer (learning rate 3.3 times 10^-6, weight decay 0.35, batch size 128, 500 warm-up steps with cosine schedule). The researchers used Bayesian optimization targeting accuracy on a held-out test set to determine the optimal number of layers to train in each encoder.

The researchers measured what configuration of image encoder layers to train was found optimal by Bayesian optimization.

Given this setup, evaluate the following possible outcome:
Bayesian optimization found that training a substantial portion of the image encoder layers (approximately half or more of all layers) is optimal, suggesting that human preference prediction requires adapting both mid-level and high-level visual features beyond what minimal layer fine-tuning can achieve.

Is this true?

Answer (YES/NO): YES